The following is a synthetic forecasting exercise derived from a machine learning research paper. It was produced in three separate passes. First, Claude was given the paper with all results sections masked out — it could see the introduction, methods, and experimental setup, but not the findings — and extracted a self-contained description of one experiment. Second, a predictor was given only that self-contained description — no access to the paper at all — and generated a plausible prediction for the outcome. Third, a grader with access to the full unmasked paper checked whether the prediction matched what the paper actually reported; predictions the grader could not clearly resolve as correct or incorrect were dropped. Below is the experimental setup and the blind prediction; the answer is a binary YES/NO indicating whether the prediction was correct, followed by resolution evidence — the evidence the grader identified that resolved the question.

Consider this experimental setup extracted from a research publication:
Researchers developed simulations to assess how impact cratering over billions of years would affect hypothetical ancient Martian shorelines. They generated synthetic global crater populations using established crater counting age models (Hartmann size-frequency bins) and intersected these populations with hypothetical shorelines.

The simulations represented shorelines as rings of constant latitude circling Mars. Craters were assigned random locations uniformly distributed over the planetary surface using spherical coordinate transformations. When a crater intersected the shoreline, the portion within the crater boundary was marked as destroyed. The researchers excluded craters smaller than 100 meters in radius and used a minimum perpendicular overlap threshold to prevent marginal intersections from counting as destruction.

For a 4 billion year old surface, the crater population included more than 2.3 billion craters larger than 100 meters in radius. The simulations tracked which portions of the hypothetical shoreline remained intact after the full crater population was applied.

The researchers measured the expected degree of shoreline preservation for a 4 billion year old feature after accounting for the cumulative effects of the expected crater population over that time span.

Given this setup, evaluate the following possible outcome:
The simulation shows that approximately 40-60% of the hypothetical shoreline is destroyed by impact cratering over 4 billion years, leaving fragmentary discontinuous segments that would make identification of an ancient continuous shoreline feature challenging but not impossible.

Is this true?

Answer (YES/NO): NO